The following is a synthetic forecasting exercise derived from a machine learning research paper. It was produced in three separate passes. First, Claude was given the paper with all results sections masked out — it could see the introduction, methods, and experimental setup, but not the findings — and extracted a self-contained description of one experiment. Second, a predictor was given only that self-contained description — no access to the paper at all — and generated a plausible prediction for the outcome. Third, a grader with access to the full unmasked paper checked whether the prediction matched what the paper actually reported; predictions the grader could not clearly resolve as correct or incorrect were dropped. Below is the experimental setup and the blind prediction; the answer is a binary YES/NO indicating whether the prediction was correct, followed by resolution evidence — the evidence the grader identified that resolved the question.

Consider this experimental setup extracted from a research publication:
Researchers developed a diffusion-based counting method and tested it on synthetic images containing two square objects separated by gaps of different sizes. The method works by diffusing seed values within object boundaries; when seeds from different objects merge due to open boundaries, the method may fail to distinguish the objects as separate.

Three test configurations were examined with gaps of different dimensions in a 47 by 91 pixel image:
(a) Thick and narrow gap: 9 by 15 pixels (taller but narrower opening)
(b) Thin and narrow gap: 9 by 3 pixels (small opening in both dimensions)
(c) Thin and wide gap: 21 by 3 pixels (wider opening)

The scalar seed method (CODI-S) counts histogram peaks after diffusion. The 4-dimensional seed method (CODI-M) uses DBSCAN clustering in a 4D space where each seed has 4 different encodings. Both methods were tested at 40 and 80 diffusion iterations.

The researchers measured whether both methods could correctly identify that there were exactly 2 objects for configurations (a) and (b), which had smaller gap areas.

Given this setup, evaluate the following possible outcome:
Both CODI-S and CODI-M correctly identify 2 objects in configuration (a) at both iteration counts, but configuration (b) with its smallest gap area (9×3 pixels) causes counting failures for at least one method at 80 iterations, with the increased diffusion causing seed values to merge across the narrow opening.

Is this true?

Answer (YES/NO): NO